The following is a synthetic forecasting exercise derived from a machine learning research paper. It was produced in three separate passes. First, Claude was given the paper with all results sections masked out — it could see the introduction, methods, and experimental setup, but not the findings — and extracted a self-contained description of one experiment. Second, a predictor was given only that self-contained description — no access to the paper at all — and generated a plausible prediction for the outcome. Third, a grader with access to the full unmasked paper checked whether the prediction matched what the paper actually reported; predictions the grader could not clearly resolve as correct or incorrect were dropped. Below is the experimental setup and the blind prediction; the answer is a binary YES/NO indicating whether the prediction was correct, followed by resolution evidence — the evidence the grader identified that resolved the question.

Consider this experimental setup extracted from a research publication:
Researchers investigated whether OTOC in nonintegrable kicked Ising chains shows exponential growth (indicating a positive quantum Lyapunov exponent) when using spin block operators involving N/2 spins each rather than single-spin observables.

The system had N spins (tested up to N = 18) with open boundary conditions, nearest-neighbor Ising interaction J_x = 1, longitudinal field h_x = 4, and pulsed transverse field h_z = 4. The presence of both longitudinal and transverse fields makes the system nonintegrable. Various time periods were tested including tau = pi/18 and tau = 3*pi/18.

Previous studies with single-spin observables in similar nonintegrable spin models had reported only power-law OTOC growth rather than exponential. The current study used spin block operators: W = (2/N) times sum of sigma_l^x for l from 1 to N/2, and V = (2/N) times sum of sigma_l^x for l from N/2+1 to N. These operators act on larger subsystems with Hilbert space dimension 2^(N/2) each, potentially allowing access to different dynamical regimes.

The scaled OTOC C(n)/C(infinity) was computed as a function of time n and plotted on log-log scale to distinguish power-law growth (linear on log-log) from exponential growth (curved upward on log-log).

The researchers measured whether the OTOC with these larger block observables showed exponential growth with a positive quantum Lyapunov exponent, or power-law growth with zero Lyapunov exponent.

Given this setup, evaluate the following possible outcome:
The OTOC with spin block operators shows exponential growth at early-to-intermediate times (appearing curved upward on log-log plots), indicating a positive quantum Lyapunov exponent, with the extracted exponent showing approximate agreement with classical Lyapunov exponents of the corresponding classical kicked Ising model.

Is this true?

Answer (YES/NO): NO